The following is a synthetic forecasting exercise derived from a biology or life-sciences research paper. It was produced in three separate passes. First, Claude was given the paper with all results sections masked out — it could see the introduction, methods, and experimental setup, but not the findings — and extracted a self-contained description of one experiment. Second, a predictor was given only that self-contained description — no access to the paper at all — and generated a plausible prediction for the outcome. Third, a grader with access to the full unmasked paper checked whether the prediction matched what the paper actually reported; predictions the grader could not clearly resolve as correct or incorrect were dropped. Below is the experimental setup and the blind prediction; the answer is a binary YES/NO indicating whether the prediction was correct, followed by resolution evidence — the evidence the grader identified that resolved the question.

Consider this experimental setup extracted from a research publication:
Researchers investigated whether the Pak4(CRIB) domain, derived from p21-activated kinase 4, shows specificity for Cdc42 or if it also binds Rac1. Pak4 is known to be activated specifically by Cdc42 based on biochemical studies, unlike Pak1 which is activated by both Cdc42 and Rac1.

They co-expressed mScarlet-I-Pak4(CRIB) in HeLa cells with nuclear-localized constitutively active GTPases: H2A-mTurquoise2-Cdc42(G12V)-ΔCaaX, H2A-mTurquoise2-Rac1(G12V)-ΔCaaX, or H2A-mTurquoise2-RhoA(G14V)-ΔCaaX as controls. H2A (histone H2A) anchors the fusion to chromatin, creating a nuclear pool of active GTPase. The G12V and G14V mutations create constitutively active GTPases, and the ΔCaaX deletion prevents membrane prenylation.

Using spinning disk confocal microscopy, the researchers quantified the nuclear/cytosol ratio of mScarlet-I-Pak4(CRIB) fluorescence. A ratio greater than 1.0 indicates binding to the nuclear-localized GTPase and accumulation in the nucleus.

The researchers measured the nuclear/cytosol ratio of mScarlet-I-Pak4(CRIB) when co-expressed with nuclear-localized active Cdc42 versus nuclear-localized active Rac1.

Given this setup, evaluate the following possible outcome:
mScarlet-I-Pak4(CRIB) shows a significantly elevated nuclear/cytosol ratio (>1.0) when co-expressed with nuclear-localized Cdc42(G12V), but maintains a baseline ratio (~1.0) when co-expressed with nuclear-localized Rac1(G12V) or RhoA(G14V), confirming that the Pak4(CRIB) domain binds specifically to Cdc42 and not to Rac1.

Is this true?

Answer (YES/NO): NO